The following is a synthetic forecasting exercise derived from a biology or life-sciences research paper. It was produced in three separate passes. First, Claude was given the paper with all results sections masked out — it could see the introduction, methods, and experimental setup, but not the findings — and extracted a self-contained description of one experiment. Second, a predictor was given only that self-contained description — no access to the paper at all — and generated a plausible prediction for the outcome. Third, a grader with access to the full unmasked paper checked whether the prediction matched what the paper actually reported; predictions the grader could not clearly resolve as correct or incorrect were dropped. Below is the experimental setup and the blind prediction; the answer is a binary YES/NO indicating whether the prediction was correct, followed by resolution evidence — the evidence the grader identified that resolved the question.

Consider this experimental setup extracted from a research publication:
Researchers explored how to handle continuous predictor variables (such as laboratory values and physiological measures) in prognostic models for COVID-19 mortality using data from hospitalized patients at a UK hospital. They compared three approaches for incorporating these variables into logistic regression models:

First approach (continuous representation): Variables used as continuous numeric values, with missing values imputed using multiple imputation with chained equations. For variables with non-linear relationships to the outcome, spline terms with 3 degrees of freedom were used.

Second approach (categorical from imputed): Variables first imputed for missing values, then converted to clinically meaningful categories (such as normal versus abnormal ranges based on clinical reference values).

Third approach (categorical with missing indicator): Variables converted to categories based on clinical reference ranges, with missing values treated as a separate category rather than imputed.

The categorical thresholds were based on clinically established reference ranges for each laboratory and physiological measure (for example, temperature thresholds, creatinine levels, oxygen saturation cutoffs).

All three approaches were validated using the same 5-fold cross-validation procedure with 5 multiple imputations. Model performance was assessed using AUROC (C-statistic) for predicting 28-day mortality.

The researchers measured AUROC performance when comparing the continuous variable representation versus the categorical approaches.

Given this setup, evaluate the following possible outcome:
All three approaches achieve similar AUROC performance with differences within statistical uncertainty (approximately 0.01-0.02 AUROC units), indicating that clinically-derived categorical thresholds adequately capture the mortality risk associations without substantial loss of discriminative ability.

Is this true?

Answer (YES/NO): NO